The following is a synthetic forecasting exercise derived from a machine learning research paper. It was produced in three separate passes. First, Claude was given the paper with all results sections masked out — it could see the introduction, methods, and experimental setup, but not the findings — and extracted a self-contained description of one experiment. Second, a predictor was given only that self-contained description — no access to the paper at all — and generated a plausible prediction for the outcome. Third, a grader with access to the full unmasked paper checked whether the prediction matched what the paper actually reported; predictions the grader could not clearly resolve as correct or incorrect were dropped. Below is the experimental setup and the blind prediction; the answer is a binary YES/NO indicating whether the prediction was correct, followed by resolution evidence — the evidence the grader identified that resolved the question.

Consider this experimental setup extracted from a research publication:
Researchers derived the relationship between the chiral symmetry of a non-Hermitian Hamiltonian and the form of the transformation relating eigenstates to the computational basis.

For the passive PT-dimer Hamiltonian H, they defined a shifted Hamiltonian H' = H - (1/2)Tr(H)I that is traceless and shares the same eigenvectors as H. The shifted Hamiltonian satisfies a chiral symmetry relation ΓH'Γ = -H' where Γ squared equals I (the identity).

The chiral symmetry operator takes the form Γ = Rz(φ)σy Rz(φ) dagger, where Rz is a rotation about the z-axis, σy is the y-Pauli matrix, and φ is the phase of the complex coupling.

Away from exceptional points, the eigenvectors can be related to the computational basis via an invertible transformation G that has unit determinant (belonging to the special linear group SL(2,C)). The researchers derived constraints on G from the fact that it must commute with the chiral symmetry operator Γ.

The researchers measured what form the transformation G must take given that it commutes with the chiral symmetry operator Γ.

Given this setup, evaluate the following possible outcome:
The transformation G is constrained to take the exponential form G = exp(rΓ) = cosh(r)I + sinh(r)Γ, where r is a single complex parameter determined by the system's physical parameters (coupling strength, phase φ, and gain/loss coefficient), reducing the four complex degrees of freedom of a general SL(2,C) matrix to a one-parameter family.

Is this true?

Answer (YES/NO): YES